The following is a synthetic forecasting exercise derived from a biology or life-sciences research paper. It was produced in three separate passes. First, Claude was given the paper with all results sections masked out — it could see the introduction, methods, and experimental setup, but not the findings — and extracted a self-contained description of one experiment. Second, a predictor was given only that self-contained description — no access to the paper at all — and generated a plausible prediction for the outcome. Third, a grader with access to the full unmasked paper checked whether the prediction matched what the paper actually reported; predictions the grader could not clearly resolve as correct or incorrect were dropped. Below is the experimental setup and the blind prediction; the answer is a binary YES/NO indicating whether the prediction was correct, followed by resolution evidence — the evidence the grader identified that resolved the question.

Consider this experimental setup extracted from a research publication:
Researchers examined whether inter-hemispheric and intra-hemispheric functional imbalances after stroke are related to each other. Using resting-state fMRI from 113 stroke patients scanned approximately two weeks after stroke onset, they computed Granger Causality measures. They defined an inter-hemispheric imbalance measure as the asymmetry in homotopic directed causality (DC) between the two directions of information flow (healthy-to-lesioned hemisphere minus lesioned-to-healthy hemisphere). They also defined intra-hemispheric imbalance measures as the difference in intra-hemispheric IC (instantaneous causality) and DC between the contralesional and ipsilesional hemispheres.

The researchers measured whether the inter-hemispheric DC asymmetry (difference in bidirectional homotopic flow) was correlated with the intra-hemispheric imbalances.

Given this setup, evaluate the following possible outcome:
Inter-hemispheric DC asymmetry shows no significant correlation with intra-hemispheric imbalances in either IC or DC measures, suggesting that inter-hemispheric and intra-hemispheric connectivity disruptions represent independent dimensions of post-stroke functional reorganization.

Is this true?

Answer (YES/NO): NO